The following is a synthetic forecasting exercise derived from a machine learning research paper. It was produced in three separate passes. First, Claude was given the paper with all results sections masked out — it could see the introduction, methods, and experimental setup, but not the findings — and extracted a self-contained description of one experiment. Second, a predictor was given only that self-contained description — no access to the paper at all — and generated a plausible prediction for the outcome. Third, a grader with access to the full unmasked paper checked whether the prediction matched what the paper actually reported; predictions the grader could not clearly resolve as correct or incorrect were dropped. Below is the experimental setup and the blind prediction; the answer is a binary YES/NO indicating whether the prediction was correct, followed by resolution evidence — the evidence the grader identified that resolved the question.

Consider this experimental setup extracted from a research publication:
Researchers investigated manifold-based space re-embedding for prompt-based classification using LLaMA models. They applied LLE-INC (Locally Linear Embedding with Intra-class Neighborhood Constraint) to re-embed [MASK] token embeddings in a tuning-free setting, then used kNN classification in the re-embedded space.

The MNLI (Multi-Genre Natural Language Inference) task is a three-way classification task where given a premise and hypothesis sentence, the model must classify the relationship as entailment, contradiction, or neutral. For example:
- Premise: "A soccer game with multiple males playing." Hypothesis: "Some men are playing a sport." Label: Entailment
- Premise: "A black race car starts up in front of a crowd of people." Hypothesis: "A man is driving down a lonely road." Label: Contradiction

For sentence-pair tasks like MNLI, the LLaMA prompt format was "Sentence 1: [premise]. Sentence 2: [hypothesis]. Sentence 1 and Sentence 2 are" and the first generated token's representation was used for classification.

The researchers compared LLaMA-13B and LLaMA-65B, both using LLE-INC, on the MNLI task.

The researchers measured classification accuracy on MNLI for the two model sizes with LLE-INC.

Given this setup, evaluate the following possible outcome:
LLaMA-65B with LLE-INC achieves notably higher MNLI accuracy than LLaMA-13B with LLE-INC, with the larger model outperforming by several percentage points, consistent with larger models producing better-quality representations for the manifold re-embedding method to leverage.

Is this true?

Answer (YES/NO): YES